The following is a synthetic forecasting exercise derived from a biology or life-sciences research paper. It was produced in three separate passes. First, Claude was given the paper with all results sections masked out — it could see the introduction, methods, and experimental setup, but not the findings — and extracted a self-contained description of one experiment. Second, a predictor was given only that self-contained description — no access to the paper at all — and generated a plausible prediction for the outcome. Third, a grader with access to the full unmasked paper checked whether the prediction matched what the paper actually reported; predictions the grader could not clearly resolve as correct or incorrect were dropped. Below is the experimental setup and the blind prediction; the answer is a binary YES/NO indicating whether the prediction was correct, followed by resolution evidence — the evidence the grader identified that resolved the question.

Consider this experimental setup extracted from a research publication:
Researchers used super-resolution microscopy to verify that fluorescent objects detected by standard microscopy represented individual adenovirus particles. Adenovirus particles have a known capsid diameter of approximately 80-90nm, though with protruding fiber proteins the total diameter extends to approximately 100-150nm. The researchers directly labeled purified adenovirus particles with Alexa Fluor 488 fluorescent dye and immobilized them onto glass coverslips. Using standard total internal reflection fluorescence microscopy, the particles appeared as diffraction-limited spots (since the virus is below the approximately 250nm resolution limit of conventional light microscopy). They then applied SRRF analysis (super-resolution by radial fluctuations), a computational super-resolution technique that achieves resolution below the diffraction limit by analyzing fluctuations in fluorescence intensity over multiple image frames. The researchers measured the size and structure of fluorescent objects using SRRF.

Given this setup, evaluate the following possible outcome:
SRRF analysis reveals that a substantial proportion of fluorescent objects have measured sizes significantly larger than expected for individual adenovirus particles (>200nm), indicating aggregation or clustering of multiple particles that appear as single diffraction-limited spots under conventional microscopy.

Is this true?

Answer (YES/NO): NO